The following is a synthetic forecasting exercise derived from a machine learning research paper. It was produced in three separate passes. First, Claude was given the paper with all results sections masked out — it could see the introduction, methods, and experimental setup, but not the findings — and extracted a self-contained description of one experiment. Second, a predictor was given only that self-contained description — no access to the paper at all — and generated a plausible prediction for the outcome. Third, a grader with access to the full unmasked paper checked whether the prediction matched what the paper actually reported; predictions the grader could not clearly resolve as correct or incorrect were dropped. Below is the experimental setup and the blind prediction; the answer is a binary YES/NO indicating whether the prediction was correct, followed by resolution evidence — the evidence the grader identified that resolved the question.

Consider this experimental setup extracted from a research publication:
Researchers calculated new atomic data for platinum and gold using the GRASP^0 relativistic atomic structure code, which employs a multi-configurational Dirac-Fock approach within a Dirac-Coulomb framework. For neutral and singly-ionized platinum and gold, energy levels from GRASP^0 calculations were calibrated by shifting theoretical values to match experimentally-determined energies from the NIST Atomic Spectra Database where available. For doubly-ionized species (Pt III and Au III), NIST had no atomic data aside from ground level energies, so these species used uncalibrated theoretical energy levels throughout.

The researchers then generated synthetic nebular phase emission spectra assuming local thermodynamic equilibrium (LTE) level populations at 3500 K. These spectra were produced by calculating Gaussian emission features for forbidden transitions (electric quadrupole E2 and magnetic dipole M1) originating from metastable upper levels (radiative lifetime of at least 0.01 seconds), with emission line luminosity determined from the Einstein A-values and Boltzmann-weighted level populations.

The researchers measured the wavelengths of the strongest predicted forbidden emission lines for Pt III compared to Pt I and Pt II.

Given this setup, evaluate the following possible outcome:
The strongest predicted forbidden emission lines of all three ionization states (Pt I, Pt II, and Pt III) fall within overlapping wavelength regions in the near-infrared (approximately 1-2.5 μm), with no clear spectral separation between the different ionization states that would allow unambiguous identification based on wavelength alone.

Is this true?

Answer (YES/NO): YES